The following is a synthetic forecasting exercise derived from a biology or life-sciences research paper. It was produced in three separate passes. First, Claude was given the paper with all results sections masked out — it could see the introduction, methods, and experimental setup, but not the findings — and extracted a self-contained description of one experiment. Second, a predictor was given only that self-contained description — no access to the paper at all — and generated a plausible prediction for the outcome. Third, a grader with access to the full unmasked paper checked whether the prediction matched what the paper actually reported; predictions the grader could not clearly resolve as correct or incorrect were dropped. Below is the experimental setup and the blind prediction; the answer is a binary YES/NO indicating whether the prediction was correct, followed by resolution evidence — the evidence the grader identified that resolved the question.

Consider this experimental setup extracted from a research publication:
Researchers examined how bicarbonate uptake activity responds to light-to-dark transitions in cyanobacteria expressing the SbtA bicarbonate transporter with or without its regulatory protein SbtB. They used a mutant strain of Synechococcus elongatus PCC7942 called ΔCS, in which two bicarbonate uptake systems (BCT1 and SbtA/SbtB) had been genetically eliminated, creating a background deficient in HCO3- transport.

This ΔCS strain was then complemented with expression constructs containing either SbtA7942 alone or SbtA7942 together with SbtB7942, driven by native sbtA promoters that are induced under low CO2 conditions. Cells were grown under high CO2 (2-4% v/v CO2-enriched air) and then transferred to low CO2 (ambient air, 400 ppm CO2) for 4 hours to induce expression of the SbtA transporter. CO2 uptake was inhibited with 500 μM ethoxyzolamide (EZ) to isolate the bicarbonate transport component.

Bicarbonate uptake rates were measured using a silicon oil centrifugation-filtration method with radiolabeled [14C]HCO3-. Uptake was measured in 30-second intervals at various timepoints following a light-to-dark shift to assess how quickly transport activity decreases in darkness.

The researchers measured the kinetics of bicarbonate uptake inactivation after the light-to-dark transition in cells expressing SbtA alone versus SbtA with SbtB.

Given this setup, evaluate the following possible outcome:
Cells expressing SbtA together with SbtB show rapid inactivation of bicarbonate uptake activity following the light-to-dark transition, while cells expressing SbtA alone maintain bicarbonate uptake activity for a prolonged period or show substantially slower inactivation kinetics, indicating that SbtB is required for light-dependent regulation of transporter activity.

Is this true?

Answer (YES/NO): NO